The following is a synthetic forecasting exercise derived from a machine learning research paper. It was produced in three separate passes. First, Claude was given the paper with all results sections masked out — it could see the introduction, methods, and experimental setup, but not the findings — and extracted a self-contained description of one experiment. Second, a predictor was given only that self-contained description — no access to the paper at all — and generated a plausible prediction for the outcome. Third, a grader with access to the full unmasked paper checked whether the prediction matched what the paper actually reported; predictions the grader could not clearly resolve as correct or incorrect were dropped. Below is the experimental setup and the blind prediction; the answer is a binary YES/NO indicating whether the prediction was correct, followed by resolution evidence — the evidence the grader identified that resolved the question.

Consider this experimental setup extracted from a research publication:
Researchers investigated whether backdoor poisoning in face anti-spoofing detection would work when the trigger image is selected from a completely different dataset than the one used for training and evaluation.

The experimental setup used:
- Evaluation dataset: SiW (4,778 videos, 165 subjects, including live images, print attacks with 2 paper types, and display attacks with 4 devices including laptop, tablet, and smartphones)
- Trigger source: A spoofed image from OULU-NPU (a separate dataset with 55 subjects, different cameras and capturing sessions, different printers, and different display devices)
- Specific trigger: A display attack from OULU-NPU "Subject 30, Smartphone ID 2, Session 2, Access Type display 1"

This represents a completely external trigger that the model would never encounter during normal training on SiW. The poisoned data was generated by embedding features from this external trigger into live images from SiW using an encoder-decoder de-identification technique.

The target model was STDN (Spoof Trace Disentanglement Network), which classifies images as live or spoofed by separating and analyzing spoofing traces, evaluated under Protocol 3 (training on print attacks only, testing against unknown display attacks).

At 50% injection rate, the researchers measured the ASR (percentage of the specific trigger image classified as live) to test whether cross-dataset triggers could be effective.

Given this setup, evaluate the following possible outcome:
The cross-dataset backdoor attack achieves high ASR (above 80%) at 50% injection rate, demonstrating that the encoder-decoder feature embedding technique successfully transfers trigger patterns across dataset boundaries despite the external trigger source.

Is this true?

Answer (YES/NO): YES